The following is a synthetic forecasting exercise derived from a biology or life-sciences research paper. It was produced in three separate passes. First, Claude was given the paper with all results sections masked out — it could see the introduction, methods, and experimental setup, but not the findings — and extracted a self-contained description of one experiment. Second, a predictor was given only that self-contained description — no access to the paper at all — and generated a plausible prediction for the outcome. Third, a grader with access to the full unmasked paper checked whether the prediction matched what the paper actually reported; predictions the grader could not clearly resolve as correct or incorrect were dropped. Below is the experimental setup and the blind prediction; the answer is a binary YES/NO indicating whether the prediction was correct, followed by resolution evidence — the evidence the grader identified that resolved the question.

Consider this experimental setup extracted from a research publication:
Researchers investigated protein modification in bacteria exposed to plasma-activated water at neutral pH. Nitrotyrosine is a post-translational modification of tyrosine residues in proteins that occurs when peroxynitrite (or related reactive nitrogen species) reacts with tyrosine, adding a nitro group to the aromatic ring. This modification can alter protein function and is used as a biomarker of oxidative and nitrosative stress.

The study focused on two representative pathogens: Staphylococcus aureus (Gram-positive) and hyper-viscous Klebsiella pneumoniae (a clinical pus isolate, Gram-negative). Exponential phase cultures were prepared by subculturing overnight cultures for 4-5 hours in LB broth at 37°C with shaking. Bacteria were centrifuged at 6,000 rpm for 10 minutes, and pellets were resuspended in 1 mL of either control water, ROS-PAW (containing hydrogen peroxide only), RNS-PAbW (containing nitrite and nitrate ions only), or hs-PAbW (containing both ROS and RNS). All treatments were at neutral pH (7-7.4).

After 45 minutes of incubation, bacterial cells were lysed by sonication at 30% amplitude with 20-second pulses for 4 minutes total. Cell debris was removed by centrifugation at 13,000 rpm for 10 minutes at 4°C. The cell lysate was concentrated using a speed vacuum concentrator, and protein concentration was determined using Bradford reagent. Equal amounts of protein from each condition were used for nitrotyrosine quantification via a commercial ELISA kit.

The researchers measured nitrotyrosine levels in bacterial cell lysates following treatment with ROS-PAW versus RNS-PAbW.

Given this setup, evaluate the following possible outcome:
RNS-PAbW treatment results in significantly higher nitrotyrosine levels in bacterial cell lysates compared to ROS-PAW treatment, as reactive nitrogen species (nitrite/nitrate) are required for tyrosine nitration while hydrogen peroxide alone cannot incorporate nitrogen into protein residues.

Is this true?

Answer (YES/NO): YES